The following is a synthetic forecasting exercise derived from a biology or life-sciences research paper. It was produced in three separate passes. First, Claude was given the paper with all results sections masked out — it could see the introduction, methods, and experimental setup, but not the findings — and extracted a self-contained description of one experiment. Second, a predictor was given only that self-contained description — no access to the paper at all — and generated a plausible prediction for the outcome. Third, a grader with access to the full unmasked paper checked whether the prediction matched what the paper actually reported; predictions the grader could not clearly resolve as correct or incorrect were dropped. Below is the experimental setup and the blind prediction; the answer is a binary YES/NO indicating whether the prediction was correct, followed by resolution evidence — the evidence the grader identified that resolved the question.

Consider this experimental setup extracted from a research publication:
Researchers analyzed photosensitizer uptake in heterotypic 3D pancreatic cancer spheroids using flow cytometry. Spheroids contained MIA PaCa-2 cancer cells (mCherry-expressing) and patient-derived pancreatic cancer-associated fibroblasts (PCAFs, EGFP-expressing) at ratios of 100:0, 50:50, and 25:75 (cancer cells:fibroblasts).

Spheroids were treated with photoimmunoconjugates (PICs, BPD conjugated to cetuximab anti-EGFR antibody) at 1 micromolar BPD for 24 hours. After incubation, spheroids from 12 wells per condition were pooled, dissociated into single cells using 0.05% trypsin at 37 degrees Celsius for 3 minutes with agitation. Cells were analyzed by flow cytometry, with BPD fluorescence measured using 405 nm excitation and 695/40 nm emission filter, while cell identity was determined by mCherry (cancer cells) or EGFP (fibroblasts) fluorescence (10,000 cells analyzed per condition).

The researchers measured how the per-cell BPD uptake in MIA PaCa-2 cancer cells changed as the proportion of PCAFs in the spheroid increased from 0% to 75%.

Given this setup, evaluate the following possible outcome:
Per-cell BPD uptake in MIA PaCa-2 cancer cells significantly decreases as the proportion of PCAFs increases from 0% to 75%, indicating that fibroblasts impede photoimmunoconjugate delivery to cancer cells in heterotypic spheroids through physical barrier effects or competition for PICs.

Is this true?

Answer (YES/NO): NO